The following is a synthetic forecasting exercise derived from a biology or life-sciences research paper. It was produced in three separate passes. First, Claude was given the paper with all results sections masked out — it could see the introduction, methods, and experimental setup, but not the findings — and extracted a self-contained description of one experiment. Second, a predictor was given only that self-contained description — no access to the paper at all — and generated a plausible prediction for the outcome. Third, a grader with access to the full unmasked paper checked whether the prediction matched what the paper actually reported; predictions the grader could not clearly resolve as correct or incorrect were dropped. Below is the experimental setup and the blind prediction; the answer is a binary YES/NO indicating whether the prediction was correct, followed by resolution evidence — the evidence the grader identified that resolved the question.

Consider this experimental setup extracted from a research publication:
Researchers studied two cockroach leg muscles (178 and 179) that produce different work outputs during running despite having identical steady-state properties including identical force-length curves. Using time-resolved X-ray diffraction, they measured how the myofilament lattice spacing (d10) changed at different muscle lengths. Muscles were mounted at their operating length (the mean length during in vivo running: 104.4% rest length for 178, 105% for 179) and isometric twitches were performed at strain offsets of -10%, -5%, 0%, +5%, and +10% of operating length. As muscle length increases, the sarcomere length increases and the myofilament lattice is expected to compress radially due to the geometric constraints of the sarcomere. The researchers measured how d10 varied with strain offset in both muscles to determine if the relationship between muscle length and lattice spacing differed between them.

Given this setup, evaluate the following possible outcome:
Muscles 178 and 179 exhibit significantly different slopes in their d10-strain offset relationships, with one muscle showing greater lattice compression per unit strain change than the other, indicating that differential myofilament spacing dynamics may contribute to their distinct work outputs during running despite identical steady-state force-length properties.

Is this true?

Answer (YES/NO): NO